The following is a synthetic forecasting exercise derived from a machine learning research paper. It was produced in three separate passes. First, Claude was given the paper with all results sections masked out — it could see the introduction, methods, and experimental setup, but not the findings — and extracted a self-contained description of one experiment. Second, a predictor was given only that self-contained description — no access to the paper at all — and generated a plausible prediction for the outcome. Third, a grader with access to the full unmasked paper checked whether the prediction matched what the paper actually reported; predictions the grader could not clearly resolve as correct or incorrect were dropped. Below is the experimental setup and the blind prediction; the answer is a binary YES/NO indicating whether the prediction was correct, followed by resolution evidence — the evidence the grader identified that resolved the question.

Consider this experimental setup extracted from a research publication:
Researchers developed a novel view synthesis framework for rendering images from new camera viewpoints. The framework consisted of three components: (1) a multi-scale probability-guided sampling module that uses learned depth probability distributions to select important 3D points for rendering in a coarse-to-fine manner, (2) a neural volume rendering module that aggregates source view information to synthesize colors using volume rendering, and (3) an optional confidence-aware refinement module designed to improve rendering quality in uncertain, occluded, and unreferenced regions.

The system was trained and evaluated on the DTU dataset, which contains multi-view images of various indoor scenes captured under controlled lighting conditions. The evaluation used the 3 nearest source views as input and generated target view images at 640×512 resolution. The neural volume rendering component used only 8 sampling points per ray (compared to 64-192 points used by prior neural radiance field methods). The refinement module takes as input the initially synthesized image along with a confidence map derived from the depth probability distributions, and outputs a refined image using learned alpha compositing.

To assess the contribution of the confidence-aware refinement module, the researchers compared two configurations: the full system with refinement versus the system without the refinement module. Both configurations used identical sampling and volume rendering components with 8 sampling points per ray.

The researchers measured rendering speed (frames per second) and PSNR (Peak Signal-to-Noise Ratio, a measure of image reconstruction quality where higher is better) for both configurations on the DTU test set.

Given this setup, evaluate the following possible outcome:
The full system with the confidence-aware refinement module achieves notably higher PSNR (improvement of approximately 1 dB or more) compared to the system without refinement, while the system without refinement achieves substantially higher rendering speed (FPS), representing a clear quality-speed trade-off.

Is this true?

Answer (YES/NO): NO